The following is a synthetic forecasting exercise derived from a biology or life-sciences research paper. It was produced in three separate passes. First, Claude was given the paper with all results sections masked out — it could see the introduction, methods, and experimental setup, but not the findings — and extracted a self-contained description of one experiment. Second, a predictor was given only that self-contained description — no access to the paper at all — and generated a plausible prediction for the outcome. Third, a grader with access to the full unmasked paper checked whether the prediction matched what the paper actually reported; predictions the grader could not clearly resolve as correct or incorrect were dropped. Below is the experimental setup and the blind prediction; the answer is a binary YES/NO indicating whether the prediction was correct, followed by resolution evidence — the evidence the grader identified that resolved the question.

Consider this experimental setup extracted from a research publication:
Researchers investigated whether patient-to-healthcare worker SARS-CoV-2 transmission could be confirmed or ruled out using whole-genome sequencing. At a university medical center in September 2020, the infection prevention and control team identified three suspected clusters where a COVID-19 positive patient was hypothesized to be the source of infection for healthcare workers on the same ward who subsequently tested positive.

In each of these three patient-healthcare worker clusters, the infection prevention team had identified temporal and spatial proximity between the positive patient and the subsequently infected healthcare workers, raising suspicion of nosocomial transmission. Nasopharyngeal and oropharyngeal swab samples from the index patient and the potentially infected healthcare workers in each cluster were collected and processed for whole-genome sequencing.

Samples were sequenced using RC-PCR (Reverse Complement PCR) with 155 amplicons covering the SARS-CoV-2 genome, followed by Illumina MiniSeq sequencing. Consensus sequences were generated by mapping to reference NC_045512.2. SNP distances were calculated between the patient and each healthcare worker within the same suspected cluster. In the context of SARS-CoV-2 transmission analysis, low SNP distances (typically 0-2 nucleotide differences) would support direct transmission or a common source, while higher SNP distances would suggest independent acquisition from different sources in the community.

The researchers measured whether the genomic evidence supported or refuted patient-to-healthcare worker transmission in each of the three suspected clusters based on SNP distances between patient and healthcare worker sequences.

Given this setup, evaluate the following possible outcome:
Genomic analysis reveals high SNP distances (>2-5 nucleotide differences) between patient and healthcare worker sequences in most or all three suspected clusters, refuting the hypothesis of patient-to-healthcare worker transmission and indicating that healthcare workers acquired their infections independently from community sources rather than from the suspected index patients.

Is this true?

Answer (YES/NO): NO